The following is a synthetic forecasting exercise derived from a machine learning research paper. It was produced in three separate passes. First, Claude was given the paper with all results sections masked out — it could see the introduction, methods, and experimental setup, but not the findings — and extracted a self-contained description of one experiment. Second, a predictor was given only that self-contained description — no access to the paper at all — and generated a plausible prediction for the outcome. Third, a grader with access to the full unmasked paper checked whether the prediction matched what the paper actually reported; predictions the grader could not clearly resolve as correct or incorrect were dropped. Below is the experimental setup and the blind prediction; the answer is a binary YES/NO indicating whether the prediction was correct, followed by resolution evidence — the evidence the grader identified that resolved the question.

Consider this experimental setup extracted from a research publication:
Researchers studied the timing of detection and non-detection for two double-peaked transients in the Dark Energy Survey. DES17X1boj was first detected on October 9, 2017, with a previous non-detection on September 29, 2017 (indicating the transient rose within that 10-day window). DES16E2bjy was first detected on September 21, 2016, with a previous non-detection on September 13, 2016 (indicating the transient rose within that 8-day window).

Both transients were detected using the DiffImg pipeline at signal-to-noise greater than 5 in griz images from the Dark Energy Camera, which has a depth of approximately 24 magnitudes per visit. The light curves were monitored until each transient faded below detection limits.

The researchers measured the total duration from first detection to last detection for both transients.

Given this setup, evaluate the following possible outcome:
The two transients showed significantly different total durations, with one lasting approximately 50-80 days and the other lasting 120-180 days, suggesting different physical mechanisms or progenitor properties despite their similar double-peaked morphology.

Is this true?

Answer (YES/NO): NO